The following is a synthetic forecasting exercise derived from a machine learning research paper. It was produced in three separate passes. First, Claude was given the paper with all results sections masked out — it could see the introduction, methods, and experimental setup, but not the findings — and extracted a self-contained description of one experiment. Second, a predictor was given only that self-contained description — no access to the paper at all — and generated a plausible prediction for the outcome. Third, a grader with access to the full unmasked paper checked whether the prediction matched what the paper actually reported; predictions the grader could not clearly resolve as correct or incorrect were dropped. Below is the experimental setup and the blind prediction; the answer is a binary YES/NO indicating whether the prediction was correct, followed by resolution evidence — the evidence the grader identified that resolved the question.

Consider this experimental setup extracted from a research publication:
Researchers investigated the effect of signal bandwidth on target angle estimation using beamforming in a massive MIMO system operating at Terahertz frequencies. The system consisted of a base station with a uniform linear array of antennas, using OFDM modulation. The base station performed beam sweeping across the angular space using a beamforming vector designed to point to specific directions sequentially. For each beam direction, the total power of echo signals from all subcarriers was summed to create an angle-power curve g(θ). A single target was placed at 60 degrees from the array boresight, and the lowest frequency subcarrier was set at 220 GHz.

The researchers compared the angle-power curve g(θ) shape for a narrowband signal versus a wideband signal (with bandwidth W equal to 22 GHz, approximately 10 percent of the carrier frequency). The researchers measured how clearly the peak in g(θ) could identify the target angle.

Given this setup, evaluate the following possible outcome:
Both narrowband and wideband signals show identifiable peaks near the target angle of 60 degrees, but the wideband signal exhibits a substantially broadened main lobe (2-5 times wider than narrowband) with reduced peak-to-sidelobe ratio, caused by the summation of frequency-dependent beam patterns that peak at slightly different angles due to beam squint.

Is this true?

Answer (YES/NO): NO